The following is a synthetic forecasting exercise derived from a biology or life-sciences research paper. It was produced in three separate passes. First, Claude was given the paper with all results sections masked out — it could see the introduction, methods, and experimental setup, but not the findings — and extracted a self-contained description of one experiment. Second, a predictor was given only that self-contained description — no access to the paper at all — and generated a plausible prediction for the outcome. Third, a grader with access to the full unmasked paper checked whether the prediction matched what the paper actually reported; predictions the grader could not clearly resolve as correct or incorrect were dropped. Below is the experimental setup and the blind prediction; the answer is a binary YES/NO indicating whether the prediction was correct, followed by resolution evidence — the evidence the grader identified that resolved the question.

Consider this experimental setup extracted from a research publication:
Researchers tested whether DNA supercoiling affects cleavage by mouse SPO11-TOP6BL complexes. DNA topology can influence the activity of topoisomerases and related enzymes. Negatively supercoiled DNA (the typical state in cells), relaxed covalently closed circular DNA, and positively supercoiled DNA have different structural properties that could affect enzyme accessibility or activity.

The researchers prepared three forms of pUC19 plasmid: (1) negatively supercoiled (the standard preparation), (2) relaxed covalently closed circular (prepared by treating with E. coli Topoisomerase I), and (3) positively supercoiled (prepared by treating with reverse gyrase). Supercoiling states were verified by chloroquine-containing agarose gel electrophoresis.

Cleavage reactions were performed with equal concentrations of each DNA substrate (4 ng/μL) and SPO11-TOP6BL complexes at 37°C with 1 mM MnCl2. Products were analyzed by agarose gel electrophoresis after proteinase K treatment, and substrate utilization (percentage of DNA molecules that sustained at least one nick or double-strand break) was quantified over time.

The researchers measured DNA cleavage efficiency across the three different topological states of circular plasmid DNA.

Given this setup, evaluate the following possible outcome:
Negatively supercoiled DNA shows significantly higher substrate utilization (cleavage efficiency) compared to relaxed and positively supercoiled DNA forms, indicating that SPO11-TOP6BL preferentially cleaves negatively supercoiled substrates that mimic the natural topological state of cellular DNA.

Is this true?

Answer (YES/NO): YES